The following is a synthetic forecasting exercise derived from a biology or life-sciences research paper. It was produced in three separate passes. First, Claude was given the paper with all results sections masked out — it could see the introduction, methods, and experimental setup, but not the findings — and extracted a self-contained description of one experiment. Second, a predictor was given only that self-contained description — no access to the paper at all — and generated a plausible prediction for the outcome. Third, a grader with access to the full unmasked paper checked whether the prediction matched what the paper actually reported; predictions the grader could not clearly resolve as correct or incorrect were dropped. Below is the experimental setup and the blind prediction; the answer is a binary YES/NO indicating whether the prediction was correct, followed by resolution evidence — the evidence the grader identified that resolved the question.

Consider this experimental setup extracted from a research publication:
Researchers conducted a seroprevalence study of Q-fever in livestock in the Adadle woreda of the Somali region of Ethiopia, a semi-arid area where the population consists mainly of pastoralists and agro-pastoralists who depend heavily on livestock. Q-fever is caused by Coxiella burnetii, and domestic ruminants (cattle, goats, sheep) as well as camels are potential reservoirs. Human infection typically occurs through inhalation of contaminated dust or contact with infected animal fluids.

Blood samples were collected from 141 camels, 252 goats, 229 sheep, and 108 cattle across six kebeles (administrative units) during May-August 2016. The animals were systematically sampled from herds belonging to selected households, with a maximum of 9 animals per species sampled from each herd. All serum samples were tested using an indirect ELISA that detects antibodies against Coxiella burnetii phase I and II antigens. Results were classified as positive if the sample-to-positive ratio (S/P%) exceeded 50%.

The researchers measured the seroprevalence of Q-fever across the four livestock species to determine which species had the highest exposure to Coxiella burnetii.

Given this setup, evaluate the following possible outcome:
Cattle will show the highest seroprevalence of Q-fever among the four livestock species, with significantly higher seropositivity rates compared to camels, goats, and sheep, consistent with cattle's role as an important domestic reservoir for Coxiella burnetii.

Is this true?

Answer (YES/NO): NO